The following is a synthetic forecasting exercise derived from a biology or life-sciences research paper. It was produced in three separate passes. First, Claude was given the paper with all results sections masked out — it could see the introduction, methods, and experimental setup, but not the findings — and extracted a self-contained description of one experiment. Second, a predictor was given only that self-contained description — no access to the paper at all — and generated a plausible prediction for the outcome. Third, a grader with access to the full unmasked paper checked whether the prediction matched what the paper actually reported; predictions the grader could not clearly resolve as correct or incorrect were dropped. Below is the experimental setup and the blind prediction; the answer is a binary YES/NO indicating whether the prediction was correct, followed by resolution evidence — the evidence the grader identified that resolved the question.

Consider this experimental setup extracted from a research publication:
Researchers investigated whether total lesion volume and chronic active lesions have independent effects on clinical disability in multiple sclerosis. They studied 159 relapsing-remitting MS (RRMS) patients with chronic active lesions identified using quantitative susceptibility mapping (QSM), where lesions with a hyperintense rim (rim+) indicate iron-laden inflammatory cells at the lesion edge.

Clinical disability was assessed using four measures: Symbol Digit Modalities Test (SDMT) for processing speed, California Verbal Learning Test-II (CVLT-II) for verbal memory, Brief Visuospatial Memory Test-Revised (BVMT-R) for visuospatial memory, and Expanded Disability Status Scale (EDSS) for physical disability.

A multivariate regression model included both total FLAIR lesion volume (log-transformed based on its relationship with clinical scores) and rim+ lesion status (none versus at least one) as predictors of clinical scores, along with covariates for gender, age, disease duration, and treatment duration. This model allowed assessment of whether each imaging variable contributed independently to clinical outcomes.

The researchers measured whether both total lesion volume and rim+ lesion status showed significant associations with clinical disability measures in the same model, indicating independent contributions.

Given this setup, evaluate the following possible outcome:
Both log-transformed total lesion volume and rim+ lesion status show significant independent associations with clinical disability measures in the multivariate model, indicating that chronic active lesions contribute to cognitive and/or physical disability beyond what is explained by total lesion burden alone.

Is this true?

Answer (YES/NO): YES